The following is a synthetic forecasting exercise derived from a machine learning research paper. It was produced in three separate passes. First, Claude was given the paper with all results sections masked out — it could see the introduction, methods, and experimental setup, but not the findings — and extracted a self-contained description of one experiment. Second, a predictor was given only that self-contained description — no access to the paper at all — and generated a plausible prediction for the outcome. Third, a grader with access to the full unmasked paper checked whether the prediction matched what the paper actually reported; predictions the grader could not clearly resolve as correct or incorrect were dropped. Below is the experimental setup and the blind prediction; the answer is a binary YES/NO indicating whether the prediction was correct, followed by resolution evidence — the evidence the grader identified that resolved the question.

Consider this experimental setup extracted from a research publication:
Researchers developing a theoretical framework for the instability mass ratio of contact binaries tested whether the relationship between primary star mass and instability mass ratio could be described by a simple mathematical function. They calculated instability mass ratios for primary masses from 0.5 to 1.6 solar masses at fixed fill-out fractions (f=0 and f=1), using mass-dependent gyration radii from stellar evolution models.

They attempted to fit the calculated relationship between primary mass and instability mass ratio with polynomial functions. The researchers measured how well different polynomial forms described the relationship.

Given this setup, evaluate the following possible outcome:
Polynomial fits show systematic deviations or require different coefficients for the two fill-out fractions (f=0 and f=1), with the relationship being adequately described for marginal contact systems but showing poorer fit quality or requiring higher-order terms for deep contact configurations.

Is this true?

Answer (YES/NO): NO